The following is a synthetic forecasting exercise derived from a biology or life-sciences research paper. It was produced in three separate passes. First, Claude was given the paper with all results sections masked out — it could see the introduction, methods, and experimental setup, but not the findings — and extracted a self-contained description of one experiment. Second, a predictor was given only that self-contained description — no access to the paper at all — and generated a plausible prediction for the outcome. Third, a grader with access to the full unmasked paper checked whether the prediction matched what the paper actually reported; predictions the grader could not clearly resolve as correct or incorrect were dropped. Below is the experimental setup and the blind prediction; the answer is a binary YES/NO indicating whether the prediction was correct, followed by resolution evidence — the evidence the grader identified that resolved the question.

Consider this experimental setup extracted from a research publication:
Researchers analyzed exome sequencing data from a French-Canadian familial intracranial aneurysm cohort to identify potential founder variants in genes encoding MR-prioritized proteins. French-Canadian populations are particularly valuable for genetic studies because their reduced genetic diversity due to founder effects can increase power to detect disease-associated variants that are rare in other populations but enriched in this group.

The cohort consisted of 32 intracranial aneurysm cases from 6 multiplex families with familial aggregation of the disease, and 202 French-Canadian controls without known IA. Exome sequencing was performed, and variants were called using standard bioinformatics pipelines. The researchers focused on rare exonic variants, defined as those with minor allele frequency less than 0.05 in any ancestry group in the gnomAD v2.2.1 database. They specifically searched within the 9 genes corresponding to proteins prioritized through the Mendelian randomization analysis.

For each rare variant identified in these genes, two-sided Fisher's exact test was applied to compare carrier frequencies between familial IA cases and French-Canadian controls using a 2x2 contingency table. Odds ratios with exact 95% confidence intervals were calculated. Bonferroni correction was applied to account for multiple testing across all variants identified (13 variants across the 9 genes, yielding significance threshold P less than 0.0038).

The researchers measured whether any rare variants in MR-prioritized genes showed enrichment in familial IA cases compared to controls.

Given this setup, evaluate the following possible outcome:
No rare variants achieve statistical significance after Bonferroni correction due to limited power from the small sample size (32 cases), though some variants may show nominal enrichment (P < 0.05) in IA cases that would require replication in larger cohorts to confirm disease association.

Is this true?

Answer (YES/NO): NO